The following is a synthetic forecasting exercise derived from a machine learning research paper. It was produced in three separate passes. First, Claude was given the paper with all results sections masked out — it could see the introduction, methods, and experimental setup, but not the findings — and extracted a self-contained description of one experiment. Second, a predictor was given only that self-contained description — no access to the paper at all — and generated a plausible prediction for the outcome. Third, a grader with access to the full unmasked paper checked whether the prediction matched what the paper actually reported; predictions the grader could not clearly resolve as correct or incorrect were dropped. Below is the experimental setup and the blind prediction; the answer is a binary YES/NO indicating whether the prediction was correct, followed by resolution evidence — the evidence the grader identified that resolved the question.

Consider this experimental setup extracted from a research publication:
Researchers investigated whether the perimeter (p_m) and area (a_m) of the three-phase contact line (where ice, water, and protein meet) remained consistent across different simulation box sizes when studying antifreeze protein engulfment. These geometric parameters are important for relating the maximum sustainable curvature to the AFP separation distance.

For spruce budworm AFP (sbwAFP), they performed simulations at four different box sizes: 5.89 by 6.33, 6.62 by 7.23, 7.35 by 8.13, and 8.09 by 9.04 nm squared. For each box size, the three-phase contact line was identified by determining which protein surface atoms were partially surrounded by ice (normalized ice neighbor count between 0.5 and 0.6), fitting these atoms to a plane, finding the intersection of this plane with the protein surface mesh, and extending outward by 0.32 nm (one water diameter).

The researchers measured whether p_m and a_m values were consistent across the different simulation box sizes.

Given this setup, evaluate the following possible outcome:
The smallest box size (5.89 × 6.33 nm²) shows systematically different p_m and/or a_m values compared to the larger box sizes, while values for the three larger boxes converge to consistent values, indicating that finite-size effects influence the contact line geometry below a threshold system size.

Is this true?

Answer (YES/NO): NO